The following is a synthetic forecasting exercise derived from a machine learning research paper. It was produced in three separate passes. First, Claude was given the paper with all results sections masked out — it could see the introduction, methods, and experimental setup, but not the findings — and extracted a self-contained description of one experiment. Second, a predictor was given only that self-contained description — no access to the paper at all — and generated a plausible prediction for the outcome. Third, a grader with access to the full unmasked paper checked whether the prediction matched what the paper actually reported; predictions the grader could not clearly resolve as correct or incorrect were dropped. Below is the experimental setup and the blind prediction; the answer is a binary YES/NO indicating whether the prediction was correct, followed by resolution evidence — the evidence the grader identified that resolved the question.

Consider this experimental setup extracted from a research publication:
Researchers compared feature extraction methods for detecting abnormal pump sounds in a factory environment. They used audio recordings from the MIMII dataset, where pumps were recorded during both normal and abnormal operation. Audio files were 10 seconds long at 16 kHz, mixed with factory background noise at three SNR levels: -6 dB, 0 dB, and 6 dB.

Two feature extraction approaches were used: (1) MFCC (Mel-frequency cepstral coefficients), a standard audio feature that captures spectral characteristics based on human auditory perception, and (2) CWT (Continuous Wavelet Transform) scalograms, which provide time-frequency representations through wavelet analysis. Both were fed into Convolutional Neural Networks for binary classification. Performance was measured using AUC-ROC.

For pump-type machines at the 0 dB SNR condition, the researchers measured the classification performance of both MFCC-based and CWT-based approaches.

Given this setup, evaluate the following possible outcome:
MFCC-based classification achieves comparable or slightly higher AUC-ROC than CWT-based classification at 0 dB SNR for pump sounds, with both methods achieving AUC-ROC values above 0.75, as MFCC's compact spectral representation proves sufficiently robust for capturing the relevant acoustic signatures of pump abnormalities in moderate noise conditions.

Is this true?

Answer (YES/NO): YES